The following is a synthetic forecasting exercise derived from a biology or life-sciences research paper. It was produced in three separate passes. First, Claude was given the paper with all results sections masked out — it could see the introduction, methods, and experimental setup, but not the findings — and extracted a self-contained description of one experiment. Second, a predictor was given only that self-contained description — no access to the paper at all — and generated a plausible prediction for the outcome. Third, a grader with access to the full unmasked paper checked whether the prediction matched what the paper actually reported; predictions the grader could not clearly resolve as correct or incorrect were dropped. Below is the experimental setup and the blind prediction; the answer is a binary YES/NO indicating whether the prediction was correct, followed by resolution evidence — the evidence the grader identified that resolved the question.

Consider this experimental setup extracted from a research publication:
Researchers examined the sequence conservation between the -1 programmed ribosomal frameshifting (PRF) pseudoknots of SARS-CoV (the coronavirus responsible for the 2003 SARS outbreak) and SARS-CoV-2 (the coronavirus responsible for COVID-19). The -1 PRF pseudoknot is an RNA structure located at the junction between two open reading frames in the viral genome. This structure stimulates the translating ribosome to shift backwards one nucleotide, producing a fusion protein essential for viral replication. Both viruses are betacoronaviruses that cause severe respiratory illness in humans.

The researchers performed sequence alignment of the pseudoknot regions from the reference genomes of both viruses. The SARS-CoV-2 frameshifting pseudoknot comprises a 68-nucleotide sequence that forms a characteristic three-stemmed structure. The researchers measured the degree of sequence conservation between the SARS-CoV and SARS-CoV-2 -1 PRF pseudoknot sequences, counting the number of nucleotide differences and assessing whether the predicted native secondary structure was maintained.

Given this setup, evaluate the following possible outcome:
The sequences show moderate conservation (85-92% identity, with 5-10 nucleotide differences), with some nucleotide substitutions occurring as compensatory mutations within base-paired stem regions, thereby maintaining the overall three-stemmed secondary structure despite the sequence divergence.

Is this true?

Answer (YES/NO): NO